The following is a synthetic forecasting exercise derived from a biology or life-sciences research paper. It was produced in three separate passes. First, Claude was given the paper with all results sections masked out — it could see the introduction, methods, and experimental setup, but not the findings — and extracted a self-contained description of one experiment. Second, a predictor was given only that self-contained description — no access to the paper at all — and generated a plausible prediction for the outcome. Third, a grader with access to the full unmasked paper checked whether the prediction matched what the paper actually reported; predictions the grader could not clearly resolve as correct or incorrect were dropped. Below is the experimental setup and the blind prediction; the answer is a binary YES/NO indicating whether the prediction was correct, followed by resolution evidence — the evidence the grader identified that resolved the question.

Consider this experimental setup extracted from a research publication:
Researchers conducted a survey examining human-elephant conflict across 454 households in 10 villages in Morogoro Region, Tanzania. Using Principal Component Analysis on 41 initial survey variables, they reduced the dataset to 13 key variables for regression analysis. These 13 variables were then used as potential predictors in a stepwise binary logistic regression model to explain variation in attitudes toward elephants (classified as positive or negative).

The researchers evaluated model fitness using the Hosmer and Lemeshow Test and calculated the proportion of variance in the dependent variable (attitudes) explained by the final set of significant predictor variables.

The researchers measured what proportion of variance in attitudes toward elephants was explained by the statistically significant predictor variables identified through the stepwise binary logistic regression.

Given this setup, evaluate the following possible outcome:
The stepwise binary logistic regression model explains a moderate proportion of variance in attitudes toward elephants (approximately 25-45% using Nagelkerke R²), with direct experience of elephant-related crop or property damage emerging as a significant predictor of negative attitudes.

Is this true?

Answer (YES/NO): NO